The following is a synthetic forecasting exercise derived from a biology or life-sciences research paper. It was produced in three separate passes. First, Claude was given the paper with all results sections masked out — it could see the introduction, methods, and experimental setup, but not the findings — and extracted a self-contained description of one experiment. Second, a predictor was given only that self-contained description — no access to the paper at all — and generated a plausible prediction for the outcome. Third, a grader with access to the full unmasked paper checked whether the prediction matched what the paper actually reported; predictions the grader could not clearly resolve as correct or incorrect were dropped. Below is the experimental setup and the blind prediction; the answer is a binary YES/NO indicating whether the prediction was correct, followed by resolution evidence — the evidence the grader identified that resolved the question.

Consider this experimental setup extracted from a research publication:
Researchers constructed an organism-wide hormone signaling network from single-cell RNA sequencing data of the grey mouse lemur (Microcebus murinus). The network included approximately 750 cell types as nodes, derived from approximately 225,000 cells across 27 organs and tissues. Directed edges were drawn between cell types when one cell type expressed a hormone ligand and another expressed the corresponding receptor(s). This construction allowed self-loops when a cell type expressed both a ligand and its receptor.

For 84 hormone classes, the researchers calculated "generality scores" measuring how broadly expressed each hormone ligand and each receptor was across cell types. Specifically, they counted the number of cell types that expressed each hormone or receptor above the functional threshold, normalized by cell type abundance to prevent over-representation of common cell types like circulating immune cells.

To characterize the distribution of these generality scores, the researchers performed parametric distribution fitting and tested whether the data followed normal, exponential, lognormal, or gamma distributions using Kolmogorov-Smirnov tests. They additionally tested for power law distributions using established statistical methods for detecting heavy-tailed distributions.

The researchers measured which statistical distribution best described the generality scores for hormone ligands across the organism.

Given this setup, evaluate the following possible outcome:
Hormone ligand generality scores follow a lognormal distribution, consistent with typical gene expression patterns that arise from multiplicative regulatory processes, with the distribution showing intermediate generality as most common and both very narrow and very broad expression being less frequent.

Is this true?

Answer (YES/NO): NO